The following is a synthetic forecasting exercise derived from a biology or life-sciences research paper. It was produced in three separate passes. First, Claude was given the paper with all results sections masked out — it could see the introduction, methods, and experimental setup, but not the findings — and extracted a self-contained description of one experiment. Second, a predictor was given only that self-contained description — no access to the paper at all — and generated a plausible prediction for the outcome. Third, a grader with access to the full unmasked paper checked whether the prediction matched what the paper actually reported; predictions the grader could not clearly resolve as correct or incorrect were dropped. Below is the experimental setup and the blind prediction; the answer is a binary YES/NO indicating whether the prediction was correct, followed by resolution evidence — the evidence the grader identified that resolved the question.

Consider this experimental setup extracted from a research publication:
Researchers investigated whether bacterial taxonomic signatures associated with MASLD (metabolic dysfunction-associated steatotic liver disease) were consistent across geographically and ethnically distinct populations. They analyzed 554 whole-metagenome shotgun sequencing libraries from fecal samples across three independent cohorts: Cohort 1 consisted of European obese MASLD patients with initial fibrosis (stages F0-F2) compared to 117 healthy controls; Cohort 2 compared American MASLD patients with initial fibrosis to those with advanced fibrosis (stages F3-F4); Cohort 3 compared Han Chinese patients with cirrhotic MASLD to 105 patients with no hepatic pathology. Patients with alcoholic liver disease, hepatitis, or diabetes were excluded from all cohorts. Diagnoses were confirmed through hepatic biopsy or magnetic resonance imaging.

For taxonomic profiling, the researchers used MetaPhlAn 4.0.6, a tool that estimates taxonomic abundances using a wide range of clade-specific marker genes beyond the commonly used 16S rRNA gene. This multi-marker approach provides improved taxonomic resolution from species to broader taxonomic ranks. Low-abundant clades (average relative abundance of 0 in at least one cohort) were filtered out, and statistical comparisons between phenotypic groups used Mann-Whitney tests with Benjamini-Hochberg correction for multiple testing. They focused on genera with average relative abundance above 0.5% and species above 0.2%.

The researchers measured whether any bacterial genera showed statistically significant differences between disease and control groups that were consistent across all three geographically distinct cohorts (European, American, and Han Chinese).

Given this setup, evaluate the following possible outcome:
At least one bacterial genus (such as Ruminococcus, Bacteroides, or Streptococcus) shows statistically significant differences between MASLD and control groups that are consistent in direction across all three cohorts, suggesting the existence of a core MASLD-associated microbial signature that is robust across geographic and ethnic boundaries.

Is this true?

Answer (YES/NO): YES